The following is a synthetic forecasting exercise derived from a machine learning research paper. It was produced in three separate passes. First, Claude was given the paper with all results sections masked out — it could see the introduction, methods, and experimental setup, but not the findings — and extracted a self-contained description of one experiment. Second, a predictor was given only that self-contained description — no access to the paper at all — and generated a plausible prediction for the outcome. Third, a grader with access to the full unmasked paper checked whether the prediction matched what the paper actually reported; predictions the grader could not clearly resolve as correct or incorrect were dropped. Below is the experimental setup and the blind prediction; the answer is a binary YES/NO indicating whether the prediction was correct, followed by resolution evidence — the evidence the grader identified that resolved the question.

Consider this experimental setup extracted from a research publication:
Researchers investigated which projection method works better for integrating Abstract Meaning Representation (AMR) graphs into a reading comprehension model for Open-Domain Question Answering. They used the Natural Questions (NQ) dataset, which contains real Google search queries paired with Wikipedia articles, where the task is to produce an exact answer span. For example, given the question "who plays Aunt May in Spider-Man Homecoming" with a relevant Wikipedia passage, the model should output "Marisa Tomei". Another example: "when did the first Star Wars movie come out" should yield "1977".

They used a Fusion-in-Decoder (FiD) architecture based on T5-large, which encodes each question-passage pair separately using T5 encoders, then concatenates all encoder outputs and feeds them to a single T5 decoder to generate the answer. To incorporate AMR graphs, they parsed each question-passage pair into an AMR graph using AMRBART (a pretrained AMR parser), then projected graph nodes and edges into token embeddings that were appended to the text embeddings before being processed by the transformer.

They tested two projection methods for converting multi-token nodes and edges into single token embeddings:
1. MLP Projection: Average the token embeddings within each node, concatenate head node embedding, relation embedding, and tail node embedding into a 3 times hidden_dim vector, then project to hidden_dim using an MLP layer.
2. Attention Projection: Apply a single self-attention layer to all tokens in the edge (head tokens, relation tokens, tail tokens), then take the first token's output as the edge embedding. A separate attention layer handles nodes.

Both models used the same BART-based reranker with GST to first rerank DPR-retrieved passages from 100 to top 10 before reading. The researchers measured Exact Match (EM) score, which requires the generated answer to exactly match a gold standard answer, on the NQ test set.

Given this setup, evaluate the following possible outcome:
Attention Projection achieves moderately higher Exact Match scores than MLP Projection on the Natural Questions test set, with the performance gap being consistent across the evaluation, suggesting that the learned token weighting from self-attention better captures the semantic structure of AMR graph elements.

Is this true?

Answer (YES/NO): NO